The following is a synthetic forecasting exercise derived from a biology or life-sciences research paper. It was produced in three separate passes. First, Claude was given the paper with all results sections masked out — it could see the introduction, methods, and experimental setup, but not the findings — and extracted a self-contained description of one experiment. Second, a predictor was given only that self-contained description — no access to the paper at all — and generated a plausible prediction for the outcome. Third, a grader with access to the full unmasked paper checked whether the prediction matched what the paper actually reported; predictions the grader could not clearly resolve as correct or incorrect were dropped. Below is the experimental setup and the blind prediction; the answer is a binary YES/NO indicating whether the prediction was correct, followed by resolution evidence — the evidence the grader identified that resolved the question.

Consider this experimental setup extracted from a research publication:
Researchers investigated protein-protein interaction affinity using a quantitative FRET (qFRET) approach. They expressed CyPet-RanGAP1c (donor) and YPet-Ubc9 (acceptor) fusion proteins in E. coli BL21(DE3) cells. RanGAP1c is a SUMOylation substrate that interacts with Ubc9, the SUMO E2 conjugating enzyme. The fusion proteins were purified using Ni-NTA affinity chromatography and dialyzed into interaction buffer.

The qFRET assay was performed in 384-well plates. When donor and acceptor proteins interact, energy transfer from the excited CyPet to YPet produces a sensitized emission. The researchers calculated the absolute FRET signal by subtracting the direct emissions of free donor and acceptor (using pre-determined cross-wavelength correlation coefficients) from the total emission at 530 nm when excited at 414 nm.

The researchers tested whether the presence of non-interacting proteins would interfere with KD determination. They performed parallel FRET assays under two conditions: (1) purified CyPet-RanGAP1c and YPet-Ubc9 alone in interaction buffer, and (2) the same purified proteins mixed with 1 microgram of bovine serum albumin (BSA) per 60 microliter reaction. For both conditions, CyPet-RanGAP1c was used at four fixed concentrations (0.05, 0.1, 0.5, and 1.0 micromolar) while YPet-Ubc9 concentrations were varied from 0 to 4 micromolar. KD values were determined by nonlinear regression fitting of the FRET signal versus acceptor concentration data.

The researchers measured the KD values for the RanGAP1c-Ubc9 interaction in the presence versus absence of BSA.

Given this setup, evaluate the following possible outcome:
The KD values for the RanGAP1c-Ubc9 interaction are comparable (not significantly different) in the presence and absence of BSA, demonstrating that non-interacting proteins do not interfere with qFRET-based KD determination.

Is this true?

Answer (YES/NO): YES